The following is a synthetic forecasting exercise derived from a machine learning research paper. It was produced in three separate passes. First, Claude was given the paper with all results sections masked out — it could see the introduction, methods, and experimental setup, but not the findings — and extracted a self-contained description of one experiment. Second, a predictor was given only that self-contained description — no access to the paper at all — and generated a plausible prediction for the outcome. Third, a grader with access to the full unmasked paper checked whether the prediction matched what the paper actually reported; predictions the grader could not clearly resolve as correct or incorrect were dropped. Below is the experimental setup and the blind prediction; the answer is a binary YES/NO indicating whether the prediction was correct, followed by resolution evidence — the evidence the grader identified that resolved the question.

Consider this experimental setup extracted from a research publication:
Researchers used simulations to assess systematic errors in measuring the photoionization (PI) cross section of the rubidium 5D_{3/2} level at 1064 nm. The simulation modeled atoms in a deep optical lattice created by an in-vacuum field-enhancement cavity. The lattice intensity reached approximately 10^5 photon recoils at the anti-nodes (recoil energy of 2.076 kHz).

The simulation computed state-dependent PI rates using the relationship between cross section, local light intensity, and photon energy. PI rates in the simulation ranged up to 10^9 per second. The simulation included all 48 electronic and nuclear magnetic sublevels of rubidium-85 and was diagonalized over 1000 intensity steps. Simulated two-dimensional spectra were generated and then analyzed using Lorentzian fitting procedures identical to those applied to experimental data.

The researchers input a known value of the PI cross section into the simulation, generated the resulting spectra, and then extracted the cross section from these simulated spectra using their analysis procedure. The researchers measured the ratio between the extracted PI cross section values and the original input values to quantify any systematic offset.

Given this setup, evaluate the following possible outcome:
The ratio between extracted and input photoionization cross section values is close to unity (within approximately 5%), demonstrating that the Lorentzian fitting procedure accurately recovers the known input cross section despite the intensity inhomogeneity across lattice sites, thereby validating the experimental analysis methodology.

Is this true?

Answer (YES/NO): YES